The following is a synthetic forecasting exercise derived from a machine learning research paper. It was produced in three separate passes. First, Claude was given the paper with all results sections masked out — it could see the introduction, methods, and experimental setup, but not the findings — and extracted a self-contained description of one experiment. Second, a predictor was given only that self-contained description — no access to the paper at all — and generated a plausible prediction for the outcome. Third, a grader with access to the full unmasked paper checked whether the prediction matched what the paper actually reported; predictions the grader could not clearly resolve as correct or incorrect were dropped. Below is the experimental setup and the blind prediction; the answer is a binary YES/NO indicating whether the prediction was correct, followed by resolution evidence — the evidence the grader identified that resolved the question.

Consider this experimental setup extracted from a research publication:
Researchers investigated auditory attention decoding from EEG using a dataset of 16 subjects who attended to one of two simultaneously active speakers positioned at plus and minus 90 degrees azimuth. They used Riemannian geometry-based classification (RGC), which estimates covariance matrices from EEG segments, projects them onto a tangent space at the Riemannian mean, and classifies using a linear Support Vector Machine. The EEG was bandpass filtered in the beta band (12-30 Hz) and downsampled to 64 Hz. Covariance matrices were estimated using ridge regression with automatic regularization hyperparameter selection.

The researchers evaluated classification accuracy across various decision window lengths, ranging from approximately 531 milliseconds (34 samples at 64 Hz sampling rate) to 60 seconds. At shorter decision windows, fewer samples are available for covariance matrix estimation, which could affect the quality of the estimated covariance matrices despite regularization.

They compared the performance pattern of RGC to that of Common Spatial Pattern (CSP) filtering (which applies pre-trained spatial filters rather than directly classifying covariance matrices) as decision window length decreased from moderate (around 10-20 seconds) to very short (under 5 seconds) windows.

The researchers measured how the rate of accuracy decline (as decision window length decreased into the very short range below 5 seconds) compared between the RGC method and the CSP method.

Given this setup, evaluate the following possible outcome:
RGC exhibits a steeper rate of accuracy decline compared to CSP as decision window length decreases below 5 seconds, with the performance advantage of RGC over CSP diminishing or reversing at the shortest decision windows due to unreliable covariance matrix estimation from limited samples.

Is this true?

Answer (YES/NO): YES